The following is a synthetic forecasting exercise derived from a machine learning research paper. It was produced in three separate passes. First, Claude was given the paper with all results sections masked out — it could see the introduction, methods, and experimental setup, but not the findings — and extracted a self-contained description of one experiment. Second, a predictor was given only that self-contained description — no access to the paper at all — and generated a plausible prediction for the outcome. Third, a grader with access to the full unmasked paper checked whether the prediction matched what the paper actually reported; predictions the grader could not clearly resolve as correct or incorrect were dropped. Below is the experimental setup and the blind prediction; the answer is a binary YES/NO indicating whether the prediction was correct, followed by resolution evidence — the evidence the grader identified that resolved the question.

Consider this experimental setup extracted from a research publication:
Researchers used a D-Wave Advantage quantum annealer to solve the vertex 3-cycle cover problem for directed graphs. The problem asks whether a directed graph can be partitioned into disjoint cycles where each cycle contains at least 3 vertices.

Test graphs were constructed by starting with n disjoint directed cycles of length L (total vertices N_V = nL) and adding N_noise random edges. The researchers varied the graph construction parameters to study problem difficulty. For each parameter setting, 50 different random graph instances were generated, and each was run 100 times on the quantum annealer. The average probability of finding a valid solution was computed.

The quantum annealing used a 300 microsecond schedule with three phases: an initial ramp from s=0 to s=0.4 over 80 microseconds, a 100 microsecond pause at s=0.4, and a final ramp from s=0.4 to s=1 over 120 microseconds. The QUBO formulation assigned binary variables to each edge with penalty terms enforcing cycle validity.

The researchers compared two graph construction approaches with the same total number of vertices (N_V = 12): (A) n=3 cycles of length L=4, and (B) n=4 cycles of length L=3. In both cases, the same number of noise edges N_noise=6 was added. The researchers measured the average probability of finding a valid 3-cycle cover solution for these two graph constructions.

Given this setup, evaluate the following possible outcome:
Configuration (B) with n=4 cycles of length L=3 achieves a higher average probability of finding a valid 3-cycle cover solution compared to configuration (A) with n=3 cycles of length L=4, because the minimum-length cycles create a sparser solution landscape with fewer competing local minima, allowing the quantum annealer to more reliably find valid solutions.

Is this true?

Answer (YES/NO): NO